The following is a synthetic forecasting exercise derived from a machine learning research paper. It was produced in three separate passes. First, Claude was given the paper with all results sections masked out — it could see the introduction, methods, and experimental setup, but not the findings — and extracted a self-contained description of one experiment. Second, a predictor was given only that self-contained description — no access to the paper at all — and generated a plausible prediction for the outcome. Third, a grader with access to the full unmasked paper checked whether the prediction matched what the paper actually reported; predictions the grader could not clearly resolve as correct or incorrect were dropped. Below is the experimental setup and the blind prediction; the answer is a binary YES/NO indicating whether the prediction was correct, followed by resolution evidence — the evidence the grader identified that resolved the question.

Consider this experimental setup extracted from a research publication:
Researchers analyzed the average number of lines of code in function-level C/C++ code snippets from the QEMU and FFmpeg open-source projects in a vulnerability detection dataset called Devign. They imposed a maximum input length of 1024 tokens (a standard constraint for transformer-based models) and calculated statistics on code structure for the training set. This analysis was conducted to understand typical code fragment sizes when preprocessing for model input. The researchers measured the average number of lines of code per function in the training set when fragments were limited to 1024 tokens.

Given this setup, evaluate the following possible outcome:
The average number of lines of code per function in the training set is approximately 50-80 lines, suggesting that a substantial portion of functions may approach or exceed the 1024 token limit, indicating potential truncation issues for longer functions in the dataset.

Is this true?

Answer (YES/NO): YES